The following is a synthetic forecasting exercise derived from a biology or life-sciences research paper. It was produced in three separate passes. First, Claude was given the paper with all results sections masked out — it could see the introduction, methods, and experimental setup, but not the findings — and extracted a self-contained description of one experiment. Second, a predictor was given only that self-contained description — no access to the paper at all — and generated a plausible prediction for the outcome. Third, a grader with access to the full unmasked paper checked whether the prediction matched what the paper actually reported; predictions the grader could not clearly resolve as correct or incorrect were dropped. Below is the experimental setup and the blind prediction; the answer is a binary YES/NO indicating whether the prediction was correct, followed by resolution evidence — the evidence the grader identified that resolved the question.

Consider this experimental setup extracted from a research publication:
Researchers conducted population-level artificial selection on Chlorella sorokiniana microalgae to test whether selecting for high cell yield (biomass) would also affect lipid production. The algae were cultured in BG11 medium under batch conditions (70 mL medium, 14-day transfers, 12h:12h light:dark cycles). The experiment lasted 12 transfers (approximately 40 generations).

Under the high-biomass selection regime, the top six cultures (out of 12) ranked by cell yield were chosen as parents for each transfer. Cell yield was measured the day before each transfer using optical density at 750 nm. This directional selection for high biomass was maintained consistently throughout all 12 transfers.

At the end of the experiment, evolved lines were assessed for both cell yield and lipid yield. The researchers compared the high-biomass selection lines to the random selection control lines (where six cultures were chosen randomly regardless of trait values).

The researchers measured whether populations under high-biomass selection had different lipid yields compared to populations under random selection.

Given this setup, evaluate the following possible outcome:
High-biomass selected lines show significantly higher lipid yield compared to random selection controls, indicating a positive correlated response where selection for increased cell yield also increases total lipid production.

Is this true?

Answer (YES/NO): NO